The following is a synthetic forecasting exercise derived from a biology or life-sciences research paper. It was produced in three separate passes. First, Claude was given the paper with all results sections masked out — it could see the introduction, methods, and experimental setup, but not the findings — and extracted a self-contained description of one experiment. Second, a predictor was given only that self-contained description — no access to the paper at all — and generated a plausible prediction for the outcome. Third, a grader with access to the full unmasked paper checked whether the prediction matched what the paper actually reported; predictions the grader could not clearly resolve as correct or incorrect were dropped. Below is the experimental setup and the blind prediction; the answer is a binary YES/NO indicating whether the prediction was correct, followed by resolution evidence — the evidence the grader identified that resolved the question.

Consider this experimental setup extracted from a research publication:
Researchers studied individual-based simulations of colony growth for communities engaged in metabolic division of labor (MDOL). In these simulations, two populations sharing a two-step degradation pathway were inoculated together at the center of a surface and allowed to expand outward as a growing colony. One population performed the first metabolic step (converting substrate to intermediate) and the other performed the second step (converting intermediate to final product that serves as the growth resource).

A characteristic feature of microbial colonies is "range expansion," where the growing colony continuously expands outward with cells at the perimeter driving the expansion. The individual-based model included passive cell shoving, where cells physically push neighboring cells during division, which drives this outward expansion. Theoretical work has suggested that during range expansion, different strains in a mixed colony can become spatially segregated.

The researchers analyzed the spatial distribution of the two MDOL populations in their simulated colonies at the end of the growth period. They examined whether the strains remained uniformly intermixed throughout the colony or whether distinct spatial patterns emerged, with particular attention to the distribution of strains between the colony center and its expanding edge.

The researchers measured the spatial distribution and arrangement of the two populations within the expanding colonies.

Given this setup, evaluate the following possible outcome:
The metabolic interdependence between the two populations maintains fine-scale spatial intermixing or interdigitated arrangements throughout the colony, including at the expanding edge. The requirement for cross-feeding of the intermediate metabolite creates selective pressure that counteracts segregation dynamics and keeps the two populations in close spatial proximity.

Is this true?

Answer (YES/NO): NO